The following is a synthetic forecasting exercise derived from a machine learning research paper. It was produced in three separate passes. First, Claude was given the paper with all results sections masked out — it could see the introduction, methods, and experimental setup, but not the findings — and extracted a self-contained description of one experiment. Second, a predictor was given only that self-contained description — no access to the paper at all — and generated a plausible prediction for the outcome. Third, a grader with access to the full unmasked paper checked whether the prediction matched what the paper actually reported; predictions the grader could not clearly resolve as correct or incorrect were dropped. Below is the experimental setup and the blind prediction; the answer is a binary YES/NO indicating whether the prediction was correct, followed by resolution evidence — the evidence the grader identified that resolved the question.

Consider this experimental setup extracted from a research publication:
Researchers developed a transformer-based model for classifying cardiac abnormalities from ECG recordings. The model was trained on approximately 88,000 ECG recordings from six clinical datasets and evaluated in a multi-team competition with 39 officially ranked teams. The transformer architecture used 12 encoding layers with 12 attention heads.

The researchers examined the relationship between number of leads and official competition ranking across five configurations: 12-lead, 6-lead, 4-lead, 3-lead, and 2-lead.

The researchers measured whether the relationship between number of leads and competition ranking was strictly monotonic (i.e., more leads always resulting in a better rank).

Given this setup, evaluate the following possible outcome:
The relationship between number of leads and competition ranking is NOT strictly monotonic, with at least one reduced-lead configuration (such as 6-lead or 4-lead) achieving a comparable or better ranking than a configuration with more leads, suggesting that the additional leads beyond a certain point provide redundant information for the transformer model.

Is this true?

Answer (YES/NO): YES